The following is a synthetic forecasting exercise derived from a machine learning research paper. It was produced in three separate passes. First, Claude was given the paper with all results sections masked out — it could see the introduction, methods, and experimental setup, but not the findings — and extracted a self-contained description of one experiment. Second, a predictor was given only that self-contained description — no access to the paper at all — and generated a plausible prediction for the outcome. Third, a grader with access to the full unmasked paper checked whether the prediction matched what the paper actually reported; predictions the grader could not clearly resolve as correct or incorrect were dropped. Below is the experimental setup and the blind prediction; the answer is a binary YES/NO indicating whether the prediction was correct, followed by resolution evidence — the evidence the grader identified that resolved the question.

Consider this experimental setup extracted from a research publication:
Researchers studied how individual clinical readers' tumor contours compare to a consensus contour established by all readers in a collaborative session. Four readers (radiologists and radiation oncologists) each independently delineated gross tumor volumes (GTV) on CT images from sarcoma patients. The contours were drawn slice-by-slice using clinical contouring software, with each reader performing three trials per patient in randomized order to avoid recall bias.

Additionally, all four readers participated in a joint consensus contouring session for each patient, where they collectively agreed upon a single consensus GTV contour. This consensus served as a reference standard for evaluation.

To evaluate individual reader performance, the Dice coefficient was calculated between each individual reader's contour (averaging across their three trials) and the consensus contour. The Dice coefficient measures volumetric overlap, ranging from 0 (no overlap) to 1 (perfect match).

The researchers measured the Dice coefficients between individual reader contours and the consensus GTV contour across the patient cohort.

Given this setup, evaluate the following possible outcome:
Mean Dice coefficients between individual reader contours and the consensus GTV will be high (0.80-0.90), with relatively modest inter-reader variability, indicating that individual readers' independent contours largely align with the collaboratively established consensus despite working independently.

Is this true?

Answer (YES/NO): NO